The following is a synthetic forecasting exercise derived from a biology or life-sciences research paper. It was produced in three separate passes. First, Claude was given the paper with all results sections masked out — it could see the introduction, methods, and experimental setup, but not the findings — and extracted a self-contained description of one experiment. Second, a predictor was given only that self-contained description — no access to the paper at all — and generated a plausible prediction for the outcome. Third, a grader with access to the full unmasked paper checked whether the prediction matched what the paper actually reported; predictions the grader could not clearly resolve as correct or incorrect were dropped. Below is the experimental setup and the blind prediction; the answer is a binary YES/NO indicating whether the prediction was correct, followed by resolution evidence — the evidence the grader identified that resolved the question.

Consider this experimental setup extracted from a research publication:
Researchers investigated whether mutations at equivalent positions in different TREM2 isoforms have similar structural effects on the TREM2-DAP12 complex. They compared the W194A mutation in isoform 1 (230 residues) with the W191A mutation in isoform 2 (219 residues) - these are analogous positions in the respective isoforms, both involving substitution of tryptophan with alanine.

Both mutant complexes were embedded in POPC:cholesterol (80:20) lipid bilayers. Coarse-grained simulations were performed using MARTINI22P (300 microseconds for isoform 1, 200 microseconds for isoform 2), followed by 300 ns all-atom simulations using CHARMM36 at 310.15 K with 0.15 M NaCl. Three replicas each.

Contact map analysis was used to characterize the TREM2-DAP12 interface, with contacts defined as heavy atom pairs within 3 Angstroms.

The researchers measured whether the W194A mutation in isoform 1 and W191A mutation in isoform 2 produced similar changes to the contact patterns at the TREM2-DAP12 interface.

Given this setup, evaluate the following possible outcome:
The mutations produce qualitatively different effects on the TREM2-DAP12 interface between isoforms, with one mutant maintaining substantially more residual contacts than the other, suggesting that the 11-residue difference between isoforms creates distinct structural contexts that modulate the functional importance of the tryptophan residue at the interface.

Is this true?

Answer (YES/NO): YES